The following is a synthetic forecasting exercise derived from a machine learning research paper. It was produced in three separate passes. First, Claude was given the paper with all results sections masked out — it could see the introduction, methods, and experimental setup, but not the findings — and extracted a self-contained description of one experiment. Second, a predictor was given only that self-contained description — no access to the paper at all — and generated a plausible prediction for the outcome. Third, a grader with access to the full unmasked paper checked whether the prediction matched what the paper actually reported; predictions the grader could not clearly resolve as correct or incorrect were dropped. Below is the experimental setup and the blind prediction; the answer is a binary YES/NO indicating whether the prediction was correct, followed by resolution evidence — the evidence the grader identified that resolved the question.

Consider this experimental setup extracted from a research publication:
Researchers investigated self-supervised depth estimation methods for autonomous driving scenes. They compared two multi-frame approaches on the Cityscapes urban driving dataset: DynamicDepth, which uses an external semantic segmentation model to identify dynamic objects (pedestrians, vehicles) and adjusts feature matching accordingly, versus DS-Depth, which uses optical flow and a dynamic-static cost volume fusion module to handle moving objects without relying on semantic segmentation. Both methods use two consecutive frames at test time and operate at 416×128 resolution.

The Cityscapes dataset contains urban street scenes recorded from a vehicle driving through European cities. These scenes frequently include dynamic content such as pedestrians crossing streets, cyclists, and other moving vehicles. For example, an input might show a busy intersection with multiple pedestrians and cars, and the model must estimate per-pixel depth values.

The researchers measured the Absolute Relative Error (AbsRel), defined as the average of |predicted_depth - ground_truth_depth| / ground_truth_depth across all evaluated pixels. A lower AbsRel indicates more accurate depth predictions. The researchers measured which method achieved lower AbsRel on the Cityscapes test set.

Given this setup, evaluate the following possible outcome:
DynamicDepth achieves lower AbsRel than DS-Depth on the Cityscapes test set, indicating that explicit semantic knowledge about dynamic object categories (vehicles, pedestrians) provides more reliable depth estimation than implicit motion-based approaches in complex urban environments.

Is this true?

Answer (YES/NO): NO